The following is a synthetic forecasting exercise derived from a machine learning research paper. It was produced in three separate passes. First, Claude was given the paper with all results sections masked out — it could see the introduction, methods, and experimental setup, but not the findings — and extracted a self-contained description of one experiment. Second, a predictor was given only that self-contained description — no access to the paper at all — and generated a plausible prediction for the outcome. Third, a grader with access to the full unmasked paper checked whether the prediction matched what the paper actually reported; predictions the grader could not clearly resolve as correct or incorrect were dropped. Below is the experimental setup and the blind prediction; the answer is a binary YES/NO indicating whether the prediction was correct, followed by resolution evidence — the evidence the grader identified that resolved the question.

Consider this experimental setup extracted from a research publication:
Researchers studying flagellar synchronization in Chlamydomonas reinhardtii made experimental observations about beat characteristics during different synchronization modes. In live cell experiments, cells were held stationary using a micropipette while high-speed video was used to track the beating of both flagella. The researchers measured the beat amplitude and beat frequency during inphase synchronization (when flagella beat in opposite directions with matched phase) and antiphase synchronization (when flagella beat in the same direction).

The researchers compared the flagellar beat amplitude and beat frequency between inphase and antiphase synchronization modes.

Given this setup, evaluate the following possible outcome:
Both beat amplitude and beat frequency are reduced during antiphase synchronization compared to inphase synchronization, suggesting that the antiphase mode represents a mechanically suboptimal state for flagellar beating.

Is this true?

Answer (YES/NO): NO